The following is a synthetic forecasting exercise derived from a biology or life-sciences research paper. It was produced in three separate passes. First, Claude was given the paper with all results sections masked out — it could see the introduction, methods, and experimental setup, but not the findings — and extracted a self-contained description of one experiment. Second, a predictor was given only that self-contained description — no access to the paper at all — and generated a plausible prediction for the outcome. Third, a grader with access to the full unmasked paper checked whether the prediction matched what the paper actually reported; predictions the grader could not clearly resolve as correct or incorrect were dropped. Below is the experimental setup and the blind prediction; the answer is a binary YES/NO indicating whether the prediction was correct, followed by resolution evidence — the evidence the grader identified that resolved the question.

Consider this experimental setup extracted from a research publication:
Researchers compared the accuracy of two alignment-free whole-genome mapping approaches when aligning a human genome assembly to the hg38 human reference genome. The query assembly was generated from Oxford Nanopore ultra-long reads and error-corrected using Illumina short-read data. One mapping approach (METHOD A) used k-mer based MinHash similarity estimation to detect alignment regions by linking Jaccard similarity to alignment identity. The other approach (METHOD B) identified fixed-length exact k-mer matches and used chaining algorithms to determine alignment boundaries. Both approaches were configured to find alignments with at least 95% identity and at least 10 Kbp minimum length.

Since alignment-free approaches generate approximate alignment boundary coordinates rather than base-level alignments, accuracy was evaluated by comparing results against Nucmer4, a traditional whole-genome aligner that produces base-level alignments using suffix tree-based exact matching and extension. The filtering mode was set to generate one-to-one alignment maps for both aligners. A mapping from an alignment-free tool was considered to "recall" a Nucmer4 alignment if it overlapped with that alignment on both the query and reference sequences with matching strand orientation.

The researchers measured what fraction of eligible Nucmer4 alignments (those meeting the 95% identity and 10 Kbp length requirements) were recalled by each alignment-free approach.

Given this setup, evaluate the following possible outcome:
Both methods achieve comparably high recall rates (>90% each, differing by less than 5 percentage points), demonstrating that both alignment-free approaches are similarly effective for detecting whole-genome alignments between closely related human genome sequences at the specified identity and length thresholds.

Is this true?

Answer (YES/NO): YES